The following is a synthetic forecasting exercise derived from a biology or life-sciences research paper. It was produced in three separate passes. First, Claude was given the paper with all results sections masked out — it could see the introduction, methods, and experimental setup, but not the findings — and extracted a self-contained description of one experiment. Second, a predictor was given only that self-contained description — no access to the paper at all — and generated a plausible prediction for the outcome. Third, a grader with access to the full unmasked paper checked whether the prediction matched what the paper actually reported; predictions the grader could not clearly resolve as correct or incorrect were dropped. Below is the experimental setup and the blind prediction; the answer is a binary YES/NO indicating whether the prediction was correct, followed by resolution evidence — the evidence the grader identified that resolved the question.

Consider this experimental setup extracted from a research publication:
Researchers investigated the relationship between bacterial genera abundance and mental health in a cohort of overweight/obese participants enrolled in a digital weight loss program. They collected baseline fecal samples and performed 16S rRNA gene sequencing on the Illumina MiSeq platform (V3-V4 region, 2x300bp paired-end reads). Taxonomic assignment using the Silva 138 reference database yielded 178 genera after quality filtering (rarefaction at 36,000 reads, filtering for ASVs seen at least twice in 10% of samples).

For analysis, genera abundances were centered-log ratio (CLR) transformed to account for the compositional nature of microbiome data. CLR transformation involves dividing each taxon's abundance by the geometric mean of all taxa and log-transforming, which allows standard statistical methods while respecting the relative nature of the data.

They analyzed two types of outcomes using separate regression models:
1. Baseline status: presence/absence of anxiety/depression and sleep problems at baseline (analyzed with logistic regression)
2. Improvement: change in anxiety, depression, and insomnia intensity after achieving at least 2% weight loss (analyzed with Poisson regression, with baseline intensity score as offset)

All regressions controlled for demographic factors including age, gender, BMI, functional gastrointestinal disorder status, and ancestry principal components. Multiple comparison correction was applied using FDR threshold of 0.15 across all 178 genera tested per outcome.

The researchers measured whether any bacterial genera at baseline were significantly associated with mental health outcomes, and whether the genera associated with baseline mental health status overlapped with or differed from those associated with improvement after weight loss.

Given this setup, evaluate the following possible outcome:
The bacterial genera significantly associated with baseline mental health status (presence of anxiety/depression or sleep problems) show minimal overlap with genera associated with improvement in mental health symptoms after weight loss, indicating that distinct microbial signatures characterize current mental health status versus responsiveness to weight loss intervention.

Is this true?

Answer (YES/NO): NO